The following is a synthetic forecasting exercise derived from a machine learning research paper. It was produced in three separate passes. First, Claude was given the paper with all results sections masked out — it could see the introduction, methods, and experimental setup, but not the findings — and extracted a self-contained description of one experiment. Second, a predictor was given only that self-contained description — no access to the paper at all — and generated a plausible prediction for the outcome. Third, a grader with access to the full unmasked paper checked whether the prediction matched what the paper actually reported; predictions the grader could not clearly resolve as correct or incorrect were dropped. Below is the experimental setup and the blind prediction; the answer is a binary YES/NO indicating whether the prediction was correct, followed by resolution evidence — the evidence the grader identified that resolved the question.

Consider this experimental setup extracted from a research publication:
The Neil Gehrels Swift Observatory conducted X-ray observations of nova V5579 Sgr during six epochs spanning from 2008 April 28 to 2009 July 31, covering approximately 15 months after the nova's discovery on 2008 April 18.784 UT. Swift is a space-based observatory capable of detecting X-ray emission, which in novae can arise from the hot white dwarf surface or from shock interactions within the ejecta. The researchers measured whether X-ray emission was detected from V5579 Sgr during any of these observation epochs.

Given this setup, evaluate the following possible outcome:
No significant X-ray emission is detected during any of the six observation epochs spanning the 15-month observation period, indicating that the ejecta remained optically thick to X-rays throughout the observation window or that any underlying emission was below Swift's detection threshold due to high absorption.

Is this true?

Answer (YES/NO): YES